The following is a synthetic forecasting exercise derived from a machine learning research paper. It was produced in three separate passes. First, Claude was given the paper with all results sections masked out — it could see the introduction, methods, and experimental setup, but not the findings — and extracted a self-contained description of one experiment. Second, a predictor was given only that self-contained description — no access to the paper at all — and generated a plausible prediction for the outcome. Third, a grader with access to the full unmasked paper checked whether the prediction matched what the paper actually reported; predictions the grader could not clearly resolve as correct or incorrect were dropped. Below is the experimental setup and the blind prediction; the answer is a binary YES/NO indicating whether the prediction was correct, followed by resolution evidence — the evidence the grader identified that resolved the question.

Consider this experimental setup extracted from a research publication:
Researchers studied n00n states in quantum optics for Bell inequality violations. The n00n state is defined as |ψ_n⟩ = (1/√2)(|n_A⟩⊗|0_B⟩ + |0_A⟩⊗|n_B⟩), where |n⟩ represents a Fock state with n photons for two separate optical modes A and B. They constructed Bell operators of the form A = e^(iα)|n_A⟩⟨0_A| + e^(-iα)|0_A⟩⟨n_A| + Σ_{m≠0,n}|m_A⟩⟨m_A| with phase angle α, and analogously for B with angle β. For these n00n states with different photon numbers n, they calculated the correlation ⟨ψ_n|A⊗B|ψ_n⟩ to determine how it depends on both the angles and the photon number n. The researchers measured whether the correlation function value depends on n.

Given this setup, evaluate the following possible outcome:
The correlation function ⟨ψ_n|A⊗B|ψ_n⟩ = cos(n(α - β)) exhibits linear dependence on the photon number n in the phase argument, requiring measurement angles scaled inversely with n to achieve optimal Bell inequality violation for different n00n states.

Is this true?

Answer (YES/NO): NO